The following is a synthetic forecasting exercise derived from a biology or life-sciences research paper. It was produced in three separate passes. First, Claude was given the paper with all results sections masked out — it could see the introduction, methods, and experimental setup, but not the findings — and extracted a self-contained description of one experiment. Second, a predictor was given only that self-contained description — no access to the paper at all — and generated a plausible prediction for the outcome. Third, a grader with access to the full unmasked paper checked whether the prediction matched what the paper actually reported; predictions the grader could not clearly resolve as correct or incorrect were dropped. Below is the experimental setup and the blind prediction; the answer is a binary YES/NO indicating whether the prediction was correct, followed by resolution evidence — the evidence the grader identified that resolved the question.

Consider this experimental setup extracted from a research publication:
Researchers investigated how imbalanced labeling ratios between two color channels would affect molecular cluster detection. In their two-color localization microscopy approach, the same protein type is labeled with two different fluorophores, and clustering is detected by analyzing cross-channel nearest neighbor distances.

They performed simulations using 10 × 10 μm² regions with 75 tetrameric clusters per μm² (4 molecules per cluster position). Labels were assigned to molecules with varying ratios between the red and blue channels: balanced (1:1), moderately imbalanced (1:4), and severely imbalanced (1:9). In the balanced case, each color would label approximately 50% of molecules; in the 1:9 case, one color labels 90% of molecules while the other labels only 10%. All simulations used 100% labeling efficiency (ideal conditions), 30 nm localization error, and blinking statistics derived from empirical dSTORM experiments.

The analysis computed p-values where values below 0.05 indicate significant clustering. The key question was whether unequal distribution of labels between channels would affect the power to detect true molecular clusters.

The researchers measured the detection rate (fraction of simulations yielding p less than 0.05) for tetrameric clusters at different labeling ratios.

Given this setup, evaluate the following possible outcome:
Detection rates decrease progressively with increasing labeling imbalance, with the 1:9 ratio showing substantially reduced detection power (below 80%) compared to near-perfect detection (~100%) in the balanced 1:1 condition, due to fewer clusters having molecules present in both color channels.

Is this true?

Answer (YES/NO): NO